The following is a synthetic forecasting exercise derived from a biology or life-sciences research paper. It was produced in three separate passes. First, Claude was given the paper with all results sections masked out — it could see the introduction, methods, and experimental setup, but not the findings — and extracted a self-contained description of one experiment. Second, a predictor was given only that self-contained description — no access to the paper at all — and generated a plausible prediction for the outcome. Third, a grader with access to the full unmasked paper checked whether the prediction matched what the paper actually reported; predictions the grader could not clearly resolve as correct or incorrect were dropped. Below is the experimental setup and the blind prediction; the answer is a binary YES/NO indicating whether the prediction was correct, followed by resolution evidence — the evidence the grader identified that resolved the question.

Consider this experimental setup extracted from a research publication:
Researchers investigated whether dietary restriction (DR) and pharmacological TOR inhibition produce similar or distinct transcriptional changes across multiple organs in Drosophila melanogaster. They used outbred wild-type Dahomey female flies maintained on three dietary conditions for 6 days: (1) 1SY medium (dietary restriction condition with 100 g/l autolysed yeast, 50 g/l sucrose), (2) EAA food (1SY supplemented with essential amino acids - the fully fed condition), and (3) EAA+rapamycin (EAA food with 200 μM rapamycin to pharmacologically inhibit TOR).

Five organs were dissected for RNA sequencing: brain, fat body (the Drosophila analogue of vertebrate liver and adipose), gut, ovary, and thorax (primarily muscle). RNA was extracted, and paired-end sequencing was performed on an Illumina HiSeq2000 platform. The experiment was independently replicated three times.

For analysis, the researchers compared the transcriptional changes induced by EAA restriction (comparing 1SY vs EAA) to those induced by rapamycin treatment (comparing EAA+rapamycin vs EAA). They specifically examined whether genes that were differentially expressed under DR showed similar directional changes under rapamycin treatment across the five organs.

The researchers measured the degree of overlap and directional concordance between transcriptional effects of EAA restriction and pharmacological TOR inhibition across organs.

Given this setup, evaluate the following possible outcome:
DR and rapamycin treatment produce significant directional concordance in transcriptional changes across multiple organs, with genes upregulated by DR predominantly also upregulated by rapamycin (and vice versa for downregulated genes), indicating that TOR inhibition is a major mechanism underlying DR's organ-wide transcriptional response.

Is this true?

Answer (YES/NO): YES